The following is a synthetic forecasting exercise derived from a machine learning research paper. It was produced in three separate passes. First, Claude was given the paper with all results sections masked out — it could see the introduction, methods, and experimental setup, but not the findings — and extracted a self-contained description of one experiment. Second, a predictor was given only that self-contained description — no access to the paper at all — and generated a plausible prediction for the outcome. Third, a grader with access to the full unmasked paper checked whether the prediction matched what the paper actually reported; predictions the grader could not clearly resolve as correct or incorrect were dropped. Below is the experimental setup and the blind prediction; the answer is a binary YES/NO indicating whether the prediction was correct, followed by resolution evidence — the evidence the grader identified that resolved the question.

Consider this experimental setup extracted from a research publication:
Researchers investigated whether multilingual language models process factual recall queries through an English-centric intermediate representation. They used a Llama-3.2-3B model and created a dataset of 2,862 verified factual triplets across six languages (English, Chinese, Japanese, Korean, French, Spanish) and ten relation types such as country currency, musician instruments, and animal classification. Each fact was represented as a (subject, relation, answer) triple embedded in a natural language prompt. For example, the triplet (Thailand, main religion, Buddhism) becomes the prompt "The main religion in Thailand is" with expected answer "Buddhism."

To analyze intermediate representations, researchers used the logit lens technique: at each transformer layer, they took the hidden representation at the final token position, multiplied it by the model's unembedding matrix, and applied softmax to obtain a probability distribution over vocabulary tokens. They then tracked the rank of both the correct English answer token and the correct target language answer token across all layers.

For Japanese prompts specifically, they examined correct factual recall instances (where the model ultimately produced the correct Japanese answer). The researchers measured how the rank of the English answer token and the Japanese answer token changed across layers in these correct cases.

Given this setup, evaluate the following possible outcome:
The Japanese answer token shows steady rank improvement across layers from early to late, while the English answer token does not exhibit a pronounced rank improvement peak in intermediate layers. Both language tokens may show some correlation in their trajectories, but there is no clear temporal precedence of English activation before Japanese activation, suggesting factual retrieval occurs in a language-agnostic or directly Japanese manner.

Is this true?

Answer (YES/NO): NO